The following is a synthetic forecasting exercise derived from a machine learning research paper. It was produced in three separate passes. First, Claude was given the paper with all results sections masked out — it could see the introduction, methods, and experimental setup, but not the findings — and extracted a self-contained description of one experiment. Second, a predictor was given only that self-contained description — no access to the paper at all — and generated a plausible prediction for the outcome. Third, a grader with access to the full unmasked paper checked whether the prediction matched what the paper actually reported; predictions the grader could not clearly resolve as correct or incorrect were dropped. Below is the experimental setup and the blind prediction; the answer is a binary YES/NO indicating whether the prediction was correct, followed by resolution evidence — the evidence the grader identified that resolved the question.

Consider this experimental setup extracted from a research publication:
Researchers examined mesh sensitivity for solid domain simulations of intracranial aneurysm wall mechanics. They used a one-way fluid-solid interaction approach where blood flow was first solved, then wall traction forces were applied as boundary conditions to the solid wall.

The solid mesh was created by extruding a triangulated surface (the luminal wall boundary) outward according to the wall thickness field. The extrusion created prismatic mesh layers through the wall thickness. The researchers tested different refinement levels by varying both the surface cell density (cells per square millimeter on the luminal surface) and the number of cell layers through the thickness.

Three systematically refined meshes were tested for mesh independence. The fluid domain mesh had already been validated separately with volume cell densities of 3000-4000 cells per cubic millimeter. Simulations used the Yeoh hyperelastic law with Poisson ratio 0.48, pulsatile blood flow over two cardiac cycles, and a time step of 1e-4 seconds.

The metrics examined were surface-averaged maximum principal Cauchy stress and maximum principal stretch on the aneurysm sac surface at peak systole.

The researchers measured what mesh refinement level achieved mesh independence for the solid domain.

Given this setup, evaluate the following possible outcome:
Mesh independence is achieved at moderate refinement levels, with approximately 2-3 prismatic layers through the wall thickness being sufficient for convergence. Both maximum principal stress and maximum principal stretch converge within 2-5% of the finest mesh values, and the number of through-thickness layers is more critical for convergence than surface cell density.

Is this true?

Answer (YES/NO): NO